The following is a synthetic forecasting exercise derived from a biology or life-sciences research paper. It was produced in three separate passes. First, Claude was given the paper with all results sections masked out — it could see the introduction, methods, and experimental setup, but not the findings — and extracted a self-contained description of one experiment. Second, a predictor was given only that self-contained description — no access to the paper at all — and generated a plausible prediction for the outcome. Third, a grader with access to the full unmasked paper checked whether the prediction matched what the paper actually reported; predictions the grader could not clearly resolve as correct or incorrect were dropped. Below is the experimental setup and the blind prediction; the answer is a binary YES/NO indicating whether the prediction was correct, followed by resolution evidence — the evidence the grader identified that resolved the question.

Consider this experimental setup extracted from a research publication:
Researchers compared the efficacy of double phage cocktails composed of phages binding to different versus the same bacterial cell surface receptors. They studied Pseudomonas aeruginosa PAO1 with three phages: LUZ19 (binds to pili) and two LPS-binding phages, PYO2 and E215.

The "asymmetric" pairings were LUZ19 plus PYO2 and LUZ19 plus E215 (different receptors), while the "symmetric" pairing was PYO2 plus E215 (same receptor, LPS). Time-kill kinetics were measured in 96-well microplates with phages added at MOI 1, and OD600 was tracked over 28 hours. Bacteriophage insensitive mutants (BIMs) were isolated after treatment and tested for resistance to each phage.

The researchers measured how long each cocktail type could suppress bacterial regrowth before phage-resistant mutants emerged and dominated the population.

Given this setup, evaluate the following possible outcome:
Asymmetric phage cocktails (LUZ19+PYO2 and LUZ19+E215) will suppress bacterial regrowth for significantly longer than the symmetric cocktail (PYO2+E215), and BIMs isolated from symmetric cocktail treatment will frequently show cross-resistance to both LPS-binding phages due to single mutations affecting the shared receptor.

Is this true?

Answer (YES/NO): YES